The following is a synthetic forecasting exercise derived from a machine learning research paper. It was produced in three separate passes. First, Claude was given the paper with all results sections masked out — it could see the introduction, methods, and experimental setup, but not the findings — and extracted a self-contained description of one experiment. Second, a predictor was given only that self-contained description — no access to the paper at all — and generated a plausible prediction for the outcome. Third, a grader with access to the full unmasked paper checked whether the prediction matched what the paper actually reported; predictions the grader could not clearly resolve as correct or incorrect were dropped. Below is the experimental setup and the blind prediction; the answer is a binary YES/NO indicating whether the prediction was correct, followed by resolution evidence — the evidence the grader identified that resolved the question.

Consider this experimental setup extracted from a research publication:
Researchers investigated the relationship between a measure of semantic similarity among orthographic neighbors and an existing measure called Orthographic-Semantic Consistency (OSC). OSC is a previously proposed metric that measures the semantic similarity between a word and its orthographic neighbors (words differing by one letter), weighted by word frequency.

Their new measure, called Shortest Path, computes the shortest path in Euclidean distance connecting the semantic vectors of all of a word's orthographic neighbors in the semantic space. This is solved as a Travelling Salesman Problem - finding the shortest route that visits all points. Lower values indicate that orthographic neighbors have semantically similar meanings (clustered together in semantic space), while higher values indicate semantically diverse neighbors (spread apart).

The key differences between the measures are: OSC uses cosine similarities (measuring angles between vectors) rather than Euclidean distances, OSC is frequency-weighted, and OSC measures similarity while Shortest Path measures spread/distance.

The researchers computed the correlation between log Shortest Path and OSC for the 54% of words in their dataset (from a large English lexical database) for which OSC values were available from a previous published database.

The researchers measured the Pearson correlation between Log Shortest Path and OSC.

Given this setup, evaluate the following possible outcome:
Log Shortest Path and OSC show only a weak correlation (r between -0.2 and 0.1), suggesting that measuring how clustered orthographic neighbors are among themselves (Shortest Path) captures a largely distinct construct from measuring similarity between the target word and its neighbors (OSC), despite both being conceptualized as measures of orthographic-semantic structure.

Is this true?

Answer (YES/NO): NO